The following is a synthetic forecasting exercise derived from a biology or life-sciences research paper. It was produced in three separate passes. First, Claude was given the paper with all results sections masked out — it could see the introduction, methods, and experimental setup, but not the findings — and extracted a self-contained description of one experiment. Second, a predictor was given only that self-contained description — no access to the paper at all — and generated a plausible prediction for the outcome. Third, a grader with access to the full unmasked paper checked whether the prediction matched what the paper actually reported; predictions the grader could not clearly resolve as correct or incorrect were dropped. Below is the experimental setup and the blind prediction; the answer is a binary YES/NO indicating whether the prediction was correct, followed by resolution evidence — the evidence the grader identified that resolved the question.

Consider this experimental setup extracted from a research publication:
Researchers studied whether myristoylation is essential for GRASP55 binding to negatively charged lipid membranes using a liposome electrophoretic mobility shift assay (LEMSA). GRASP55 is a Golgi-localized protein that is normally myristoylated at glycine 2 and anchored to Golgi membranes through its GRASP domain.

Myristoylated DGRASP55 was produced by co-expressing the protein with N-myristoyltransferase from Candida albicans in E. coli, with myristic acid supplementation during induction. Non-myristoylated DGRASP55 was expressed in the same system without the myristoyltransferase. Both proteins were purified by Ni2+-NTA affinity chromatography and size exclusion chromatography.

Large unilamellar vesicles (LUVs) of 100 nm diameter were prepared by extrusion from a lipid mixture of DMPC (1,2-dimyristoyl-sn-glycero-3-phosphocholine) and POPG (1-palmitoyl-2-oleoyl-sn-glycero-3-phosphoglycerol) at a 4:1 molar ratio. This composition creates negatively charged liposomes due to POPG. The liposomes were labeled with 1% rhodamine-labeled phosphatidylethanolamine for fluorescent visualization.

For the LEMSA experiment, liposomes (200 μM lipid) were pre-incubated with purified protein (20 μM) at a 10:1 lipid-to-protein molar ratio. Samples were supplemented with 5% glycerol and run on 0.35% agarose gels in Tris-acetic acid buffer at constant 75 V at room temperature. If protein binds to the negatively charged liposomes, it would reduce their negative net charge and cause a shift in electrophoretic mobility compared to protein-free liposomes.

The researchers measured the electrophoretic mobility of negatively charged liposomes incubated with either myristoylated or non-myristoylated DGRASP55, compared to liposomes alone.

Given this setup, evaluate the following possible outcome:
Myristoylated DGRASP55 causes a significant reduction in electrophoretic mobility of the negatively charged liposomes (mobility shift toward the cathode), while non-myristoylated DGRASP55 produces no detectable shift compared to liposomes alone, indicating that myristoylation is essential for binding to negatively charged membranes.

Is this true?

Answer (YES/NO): YES